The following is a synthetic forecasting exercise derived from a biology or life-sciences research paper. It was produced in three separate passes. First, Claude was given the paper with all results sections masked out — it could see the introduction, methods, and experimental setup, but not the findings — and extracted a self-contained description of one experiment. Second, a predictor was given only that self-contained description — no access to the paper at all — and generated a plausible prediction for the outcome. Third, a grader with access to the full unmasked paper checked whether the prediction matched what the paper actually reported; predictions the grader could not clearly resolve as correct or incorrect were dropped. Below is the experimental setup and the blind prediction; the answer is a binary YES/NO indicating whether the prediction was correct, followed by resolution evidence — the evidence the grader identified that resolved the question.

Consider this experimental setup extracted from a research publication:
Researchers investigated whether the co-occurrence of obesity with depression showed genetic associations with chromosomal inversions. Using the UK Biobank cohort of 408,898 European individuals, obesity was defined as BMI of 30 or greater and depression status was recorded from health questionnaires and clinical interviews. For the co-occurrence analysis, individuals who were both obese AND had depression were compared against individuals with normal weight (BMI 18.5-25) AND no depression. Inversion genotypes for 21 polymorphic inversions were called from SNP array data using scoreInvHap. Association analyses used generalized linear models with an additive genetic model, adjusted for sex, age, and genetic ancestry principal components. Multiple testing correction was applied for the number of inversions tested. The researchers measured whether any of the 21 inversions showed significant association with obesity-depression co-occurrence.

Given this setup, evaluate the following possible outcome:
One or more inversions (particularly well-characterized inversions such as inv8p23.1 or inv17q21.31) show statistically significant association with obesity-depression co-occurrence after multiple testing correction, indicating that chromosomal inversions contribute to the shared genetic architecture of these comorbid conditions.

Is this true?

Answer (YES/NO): YES